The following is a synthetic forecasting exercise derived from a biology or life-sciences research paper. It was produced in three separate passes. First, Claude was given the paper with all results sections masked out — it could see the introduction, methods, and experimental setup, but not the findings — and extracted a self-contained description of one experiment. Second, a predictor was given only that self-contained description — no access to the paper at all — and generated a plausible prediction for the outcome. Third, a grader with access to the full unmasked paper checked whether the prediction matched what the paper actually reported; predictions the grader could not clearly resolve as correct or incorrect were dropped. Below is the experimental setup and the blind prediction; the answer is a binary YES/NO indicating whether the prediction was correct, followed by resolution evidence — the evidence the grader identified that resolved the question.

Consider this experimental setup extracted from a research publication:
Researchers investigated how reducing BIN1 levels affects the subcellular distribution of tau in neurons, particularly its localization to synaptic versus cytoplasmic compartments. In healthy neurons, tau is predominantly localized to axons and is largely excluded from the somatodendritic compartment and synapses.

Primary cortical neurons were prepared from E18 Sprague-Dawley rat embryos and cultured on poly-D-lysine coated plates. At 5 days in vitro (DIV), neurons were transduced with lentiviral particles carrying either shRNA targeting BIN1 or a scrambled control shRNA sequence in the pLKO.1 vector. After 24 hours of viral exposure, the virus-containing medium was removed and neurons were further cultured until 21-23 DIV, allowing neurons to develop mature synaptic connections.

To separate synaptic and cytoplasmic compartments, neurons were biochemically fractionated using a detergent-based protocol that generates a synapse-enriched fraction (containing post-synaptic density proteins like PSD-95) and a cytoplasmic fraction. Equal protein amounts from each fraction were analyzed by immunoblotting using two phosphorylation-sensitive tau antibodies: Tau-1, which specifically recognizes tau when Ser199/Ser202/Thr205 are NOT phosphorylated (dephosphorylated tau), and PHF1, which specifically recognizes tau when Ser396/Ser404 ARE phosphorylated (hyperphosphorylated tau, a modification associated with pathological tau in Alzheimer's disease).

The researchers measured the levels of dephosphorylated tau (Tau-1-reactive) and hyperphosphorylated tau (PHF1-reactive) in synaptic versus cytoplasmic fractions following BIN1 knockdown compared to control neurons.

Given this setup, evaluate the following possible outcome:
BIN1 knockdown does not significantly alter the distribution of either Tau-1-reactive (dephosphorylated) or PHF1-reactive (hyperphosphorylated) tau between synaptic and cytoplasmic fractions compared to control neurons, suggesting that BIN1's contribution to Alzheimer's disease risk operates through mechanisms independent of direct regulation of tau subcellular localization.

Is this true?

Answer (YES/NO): NO